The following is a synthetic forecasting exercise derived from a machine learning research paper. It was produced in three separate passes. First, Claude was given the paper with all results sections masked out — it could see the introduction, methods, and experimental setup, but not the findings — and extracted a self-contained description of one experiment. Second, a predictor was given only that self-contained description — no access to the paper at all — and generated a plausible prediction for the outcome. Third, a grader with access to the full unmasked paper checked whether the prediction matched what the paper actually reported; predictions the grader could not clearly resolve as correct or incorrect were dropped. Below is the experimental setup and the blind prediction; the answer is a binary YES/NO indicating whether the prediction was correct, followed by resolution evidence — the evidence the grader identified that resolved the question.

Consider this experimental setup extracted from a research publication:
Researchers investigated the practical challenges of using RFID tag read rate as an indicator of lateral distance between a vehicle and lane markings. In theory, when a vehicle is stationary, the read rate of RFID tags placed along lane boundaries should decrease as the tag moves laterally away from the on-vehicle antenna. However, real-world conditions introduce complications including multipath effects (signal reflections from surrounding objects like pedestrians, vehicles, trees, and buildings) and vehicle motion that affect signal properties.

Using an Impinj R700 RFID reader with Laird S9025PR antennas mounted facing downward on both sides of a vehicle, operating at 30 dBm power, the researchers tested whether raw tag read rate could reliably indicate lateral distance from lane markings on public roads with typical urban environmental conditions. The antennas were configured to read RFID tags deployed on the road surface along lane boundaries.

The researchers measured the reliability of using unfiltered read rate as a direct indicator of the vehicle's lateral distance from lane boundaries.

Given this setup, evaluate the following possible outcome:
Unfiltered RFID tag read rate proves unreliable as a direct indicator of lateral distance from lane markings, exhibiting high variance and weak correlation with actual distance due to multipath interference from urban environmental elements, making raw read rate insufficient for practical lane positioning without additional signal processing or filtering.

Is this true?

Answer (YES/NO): YES